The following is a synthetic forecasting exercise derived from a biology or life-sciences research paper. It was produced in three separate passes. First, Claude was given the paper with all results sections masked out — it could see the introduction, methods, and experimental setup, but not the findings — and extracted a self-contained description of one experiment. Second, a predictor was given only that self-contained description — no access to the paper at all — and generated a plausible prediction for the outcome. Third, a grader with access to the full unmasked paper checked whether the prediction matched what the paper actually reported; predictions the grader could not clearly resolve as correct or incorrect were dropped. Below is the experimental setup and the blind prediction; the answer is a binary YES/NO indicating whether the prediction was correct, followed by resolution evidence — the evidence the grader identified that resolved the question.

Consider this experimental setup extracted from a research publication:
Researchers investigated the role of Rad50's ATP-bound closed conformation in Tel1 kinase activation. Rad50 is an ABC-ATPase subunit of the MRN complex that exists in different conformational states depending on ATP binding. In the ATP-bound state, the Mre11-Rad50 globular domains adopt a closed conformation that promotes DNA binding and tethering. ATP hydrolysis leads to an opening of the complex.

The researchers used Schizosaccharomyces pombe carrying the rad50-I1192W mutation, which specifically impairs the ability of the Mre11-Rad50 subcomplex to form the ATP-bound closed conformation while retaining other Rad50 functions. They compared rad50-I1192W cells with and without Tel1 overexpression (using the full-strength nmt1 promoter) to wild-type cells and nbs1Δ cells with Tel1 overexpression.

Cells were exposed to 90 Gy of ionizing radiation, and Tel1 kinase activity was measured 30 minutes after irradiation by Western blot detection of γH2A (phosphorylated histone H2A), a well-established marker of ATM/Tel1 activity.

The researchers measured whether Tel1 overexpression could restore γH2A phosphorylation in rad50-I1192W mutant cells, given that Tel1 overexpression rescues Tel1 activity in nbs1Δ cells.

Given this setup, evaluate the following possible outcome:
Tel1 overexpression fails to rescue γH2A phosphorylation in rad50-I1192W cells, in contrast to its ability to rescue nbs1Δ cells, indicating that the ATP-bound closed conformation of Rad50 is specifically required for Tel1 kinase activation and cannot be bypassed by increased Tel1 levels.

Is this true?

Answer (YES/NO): YES